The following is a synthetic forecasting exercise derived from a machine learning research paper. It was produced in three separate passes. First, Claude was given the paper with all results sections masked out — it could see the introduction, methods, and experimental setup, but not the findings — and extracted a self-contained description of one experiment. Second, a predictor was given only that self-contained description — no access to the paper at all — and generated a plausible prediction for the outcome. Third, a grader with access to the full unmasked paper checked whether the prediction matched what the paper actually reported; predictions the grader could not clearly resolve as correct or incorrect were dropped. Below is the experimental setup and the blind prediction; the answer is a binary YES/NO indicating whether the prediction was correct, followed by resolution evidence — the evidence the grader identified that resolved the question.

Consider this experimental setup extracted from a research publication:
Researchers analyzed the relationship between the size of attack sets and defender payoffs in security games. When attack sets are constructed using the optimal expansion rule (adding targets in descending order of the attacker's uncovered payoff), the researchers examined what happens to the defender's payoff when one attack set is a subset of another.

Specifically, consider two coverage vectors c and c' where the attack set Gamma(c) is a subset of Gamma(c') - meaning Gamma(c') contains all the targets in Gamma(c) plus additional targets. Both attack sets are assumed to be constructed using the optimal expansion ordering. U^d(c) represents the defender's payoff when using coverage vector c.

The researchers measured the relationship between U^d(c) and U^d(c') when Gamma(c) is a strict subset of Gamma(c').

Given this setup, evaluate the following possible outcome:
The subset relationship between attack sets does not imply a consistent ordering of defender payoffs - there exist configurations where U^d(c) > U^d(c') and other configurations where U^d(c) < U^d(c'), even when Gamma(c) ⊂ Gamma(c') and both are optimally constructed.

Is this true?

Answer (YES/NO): NO